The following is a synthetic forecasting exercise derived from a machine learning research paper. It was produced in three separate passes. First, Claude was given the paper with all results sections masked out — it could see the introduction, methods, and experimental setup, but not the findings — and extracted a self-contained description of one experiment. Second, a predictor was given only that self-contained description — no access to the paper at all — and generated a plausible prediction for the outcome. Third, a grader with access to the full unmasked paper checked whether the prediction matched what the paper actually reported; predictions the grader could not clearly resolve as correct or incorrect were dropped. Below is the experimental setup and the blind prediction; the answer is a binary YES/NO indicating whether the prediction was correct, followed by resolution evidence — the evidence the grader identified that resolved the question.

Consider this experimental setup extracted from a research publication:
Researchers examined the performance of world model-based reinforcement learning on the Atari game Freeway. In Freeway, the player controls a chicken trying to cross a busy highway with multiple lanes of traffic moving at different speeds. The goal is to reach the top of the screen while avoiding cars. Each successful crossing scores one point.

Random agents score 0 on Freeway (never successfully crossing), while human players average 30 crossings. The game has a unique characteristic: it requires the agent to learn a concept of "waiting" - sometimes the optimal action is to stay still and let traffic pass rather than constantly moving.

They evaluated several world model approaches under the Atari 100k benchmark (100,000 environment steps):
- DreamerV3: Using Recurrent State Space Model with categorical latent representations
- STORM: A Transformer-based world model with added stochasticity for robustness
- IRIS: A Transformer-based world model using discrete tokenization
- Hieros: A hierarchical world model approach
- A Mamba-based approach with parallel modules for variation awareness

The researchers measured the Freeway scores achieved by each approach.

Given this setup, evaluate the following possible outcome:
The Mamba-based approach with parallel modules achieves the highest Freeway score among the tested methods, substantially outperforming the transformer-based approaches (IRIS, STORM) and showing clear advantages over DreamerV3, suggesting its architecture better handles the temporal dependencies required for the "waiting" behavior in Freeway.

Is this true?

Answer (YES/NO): NO